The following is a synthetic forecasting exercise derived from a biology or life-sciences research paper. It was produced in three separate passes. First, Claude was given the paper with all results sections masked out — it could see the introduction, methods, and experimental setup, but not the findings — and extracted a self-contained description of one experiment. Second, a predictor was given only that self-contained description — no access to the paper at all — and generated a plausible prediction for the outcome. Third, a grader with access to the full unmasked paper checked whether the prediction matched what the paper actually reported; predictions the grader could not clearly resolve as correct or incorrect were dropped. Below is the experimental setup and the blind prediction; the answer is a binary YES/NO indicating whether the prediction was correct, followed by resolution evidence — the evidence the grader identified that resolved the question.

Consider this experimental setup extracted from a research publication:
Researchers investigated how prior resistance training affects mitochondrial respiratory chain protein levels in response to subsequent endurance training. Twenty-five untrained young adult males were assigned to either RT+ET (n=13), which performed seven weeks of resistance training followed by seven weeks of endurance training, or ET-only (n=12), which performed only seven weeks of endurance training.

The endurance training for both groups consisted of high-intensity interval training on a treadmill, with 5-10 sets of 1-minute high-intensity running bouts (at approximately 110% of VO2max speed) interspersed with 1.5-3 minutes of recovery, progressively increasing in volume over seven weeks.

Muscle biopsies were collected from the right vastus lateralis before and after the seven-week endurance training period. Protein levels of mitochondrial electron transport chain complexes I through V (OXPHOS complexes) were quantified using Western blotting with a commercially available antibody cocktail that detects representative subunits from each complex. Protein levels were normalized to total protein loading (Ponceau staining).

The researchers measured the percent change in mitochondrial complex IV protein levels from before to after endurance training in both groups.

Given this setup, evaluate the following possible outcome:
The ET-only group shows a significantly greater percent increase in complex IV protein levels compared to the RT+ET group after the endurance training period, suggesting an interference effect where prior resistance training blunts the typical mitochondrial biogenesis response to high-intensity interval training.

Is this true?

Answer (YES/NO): YES